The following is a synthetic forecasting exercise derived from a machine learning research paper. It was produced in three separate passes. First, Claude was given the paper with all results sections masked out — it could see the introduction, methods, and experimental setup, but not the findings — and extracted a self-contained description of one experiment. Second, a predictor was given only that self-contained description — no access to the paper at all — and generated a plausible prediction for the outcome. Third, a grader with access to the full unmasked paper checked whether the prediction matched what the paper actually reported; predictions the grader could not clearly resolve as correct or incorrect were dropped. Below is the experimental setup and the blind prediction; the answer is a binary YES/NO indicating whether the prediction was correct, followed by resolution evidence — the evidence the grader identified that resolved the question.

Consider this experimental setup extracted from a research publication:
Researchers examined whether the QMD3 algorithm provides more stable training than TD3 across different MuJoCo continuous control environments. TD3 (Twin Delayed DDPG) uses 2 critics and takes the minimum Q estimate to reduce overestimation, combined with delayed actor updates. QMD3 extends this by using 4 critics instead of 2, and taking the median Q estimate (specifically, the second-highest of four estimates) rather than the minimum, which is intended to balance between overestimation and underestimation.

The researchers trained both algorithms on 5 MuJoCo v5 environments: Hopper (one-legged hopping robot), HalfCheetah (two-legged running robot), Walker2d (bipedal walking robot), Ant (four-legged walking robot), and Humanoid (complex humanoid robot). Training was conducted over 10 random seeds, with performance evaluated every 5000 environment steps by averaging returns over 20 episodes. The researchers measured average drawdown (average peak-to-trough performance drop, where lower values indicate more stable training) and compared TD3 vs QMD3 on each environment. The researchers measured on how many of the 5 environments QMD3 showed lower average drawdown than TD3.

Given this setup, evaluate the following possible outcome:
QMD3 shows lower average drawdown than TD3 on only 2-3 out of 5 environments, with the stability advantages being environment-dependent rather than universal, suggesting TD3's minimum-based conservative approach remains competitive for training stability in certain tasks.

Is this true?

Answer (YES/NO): NO